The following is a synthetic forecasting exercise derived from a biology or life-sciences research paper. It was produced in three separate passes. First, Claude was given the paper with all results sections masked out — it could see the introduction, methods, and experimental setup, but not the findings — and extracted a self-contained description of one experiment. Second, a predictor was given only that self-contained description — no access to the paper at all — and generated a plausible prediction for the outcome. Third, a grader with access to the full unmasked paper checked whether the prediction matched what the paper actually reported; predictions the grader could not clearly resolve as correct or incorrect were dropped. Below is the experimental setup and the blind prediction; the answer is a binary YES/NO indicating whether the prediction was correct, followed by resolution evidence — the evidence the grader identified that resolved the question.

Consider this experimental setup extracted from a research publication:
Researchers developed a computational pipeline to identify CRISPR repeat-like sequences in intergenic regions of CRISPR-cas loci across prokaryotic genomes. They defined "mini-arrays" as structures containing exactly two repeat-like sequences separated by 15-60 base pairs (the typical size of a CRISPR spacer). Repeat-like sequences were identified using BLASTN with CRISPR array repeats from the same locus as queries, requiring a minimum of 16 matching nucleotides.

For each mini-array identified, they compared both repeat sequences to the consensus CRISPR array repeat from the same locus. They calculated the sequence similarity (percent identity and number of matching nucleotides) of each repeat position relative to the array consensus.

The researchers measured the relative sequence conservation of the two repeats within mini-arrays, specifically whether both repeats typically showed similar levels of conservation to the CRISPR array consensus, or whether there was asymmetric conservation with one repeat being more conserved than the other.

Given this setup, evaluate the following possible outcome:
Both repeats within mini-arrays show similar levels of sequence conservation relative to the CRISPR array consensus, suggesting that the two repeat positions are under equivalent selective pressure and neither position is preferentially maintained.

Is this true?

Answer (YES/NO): NO